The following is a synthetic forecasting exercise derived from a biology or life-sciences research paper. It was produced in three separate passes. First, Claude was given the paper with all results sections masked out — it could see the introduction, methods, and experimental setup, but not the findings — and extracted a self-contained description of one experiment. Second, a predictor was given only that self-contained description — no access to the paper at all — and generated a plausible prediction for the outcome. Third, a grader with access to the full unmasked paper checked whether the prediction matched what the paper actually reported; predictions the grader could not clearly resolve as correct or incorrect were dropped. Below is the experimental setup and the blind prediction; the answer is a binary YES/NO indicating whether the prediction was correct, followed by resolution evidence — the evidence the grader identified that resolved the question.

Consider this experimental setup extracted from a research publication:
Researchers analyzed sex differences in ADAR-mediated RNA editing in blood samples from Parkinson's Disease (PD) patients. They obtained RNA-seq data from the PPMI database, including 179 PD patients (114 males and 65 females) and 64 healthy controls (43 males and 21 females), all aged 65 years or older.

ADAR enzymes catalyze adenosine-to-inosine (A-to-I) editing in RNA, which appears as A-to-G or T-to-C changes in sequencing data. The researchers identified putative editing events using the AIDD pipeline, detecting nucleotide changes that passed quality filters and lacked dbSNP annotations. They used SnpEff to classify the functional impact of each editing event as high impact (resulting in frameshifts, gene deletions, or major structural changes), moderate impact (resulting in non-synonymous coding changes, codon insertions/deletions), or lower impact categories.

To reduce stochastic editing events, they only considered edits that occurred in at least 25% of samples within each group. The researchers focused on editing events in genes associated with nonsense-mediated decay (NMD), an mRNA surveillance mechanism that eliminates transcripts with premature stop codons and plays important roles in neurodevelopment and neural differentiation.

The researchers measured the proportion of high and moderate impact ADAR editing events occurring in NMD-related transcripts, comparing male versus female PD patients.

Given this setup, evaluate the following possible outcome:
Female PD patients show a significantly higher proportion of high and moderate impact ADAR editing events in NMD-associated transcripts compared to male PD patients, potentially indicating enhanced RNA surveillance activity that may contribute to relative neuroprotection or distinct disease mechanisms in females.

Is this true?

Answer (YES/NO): YES